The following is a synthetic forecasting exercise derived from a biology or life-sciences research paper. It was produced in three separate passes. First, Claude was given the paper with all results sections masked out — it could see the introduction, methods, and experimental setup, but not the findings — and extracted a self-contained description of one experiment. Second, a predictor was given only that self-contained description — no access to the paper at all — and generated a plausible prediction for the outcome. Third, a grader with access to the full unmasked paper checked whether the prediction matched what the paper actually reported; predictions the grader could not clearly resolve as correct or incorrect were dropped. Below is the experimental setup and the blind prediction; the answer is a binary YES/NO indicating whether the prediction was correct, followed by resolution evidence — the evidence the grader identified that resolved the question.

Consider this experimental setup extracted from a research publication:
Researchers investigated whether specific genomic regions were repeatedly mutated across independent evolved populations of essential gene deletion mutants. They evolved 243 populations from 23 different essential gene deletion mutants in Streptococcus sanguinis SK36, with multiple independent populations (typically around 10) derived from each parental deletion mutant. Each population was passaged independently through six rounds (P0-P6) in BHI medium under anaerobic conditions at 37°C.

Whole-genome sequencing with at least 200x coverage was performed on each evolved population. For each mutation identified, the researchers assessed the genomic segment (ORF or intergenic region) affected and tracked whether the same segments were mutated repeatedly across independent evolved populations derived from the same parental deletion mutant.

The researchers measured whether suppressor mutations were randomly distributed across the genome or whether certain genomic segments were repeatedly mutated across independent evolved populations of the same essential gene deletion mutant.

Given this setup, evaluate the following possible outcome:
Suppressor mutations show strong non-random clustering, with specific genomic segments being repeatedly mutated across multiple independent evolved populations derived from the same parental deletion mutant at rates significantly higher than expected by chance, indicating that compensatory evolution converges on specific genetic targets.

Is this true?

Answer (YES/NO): YES